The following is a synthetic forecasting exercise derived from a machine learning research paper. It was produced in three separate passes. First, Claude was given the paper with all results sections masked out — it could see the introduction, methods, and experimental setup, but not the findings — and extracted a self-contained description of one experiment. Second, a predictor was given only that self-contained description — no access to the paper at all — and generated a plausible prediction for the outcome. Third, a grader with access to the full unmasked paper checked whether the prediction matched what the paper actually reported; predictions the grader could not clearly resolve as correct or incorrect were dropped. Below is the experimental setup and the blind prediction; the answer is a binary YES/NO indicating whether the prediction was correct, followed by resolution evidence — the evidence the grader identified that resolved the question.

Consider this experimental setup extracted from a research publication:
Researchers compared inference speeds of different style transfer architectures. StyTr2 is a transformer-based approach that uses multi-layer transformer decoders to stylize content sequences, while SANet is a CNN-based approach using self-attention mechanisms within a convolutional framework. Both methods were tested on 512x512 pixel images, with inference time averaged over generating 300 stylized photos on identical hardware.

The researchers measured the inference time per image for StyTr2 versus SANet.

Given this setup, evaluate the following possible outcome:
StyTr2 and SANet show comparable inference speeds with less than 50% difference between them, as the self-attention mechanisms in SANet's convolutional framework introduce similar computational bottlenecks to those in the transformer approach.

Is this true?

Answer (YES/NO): NO